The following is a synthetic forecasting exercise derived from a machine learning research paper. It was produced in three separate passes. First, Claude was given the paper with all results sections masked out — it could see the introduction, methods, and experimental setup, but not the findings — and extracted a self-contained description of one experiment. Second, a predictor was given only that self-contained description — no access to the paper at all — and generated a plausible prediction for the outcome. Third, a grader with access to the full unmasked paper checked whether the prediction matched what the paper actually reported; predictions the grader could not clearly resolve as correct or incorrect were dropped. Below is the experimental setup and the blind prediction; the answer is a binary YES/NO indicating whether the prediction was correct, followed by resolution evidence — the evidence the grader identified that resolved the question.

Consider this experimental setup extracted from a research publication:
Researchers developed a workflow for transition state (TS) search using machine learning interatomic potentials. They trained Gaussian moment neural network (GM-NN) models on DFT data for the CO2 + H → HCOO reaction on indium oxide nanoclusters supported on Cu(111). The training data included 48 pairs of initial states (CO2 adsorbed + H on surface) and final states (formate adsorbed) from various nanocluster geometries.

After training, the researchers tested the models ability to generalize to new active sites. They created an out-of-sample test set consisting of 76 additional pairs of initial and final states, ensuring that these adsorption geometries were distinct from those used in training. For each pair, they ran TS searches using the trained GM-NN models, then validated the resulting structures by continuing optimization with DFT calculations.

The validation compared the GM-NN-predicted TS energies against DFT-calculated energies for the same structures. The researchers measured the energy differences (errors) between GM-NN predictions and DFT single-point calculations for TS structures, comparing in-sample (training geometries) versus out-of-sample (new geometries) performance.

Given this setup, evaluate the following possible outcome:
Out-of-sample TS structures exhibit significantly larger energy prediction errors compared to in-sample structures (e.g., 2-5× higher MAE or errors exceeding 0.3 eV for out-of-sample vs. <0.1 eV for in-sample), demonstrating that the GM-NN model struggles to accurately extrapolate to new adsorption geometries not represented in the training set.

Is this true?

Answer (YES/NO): NO